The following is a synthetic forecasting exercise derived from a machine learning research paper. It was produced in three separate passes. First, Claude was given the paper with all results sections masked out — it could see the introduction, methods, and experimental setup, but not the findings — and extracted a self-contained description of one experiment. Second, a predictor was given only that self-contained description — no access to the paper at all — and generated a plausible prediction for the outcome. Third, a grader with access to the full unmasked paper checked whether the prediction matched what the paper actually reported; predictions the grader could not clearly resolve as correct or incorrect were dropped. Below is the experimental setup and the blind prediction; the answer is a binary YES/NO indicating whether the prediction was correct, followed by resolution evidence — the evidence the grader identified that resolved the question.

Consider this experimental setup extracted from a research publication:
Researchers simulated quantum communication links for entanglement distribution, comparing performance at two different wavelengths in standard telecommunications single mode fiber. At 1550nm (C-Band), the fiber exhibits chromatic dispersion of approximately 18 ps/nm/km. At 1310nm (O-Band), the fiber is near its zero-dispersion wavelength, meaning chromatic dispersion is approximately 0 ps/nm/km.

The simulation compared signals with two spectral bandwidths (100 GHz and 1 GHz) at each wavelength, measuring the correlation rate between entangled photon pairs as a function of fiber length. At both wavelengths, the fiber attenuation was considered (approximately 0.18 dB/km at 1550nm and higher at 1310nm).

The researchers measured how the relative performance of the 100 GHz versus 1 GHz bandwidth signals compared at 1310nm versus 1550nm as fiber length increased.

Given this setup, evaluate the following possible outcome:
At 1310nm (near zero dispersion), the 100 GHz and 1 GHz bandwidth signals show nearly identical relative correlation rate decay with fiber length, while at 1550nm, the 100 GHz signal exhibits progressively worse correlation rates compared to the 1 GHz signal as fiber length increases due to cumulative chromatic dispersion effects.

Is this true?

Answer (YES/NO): YES